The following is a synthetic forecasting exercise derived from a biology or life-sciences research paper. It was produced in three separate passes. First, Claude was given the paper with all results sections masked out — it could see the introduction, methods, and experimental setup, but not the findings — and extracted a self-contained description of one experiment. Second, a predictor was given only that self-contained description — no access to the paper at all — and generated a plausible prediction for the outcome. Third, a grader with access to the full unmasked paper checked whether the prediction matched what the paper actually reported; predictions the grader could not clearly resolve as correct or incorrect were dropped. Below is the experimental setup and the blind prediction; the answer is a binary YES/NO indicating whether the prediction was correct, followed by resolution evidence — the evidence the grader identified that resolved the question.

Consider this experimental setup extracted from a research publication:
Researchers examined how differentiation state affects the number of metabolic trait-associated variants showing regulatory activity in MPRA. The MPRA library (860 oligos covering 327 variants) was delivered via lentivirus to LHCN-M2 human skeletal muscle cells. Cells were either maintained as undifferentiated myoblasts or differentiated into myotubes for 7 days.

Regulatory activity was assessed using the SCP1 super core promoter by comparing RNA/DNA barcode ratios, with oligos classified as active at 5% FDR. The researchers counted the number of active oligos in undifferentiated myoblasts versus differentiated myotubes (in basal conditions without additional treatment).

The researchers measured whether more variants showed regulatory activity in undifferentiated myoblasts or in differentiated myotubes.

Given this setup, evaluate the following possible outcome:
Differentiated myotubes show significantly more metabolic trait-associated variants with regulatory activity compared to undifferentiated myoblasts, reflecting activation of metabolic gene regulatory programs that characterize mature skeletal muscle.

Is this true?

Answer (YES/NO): NO